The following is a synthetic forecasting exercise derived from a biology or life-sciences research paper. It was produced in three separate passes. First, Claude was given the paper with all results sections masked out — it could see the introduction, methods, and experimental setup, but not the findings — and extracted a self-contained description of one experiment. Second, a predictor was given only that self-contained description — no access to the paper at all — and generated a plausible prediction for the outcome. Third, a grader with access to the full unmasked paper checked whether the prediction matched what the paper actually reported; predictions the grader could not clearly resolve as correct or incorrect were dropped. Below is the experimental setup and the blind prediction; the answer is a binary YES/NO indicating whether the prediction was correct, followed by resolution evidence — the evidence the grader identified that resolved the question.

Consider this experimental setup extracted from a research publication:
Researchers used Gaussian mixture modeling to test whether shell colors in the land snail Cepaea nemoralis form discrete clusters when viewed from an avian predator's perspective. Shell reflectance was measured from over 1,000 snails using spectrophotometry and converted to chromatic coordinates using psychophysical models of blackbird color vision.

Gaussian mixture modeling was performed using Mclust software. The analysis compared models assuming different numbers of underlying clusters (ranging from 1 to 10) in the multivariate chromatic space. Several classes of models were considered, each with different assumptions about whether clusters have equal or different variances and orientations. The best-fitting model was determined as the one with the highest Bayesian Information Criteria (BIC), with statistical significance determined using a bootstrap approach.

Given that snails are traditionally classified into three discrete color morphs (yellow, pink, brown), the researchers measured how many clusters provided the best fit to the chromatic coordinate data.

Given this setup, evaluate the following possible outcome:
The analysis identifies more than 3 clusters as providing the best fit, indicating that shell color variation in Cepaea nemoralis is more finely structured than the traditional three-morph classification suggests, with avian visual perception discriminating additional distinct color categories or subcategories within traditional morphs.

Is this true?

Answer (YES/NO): NO